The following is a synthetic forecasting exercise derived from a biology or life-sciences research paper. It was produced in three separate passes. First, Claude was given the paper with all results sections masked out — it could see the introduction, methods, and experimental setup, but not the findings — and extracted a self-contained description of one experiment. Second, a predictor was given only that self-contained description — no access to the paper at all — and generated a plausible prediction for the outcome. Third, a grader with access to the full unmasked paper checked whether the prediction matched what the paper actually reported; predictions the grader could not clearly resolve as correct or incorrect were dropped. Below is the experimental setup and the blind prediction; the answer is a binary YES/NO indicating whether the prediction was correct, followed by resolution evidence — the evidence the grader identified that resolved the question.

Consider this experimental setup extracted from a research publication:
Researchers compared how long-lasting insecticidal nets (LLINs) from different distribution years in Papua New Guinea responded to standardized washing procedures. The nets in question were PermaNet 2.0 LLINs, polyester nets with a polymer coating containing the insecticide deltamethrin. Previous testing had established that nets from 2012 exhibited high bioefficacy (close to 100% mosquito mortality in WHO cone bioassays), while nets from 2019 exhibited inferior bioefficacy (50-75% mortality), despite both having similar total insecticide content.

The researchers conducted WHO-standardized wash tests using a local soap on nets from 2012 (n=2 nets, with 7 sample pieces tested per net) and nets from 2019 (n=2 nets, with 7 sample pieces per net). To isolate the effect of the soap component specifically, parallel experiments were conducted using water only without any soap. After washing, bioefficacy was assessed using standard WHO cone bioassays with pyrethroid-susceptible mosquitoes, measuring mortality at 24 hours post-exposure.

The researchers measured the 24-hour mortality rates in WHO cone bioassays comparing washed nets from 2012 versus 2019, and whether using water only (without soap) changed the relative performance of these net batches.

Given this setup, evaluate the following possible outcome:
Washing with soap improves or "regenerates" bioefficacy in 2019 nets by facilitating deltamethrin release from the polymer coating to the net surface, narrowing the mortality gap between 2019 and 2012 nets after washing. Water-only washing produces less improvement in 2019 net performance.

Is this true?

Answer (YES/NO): NO